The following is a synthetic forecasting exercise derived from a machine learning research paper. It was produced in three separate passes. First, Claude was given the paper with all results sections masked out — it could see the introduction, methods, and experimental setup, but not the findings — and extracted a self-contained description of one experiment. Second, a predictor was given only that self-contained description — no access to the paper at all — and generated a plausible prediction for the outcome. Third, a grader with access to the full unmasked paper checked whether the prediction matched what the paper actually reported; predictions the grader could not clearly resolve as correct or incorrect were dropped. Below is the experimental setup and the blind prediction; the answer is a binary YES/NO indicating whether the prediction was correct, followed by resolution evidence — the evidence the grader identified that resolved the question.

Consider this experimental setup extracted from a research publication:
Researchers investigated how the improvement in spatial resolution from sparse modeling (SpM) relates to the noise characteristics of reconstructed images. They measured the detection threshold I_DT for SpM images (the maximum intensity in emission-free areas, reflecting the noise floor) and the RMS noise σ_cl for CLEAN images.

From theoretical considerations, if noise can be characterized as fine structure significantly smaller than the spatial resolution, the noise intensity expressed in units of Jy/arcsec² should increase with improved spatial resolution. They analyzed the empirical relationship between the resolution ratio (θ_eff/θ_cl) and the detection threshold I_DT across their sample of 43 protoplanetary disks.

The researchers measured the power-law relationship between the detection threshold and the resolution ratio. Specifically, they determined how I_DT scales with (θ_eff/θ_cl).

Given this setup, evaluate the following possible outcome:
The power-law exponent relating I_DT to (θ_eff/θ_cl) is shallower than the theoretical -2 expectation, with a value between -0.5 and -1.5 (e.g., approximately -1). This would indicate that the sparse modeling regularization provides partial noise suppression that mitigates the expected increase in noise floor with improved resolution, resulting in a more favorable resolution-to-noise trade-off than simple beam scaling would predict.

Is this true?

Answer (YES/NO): NO